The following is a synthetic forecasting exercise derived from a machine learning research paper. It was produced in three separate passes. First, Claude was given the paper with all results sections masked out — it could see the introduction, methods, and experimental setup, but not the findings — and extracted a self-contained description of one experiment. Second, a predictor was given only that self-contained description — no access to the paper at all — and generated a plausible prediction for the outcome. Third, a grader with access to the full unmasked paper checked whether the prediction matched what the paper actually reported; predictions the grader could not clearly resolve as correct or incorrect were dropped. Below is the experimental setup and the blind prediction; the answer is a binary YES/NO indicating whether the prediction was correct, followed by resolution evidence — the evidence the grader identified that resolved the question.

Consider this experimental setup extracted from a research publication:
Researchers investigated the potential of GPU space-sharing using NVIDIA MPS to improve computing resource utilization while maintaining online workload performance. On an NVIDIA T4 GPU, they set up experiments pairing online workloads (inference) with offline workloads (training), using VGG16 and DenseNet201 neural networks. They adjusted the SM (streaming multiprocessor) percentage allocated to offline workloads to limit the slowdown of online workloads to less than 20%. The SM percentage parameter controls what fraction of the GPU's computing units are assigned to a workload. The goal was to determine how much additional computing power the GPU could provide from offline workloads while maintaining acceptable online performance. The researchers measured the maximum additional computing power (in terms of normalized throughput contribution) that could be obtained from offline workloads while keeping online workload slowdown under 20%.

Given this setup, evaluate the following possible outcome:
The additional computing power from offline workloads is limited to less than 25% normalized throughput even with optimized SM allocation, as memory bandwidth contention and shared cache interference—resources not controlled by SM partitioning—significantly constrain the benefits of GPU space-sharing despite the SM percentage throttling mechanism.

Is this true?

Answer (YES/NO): NO